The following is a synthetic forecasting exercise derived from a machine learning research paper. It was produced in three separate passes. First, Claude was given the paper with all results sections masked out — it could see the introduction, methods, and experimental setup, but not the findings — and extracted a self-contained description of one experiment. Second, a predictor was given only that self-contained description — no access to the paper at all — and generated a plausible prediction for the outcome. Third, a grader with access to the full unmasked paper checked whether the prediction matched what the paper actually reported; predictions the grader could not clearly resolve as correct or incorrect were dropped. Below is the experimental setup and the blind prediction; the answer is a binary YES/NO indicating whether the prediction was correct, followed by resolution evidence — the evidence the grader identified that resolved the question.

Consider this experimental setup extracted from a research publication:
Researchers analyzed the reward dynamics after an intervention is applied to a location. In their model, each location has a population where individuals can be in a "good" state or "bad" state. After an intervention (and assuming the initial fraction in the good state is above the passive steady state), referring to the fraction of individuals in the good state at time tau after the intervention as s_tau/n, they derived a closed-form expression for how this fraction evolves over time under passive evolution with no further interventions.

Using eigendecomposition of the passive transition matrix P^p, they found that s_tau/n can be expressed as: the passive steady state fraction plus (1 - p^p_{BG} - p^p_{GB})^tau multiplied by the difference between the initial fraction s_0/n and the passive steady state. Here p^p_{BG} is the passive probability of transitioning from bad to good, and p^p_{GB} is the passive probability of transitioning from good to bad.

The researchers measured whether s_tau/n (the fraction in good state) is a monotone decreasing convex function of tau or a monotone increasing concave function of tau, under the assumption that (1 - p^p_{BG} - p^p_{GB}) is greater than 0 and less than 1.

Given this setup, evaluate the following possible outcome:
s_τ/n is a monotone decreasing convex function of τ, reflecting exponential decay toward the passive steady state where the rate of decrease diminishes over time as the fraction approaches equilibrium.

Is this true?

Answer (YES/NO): YES